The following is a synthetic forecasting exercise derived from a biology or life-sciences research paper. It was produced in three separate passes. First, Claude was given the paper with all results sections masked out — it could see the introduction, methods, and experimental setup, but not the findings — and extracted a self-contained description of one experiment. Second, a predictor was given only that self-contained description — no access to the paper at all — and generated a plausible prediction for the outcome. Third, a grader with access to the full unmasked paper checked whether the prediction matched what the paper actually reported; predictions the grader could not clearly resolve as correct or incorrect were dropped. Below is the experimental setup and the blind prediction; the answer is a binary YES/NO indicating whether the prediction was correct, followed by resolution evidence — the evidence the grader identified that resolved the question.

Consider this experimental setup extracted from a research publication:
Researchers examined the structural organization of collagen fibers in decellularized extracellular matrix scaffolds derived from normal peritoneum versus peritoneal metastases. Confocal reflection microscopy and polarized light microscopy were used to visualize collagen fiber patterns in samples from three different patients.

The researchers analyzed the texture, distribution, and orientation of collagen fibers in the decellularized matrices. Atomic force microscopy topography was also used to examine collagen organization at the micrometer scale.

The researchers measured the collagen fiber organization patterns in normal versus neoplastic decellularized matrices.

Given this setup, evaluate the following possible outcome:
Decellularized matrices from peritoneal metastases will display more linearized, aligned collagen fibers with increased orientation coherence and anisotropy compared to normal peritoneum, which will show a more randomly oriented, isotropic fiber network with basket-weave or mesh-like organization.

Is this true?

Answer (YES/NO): NO